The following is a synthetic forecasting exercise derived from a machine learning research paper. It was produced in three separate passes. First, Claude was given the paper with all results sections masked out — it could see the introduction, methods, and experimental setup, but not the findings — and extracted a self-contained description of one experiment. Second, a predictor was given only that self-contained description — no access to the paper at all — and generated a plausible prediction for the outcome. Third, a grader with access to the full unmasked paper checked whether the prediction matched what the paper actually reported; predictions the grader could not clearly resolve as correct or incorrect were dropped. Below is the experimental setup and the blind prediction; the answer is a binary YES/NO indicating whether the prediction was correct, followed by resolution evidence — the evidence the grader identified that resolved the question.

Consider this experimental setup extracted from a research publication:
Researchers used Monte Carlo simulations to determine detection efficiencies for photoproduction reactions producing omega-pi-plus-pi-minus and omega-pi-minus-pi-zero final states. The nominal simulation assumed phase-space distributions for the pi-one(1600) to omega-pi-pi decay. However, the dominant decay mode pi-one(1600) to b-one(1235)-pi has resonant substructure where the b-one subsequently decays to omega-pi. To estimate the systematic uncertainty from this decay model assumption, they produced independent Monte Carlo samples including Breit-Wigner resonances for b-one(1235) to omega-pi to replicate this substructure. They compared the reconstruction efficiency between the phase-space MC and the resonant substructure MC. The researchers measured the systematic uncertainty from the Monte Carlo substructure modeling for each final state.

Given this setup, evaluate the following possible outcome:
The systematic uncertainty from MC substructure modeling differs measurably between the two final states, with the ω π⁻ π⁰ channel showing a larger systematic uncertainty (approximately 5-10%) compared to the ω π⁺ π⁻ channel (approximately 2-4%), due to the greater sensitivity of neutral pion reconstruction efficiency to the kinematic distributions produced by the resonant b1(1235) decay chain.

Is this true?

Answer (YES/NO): NO